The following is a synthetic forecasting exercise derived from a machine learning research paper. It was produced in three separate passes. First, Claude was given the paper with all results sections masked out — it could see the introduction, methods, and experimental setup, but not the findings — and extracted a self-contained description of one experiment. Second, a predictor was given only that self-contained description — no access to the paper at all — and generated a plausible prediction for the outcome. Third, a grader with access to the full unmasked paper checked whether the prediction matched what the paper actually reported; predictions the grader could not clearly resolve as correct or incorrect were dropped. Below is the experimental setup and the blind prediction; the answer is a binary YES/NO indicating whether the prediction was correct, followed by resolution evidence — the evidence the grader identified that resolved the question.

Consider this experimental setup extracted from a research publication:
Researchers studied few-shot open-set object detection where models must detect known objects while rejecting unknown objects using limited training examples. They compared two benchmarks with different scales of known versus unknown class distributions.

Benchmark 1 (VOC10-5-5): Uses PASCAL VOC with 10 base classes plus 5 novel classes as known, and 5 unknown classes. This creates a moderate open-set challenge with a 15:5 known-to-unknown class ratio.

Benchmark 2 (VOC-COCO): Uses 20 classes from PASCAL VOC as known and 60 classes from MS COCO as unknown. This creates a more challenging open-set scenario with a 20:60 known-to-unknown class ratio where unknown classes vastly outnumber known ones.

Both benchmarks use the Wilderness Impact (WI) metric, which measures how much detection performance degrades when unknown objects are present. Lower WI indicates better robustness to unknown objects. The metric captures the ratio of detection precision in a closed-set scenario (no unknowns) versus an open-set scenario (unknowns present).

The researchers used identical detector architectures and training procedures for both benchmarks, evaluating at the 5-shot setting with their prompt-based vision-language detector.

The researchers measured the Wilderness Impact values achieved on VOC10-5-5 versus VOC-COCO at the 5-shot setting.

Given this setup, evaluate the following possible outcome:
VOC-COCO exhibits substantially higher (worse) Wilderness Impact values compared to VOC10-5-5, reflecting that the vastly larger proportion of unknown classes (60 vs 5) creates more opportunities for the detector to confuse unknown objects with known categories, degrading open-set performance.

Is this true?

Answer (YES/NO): NO